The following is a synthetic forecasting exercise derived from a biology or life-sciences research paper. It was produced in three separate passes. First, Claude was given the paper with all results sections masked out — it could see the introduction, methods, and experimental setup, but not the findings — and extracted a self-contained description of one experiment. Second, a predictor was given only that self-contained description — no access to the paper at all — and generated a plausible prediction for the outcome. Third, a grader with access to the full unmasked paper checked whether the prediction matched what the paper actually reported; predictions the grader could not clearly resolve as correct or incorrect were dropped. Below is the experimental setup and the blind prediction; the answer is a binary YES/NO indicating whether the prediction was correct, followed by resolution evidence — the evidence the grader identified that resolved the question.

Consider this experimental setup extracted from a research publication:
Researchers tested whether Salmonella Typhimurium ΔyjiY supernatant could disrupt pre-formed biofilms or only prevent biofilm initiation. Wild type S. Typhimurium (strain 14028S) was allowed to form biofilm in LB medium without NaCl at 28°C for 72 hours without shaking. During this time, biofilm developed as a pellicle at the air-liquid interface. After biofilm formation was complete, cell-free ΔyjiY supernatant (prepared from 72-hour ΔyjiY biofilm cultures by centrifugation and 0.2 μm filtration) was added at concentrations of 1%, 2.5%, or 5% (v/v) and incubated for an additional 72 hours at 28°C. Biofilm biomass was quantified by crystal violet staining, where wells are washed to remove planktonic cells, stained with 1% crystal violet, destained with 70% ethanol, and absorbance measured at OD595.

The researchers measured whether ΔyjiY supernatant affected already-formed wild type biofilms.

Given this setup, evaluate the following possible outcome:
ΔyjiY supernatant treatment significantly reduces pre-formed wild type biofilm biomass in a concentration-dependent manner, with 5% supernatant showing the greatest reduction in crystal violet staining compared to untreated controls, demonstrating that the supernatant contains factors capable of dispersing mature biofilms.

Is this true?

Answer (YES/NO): NO